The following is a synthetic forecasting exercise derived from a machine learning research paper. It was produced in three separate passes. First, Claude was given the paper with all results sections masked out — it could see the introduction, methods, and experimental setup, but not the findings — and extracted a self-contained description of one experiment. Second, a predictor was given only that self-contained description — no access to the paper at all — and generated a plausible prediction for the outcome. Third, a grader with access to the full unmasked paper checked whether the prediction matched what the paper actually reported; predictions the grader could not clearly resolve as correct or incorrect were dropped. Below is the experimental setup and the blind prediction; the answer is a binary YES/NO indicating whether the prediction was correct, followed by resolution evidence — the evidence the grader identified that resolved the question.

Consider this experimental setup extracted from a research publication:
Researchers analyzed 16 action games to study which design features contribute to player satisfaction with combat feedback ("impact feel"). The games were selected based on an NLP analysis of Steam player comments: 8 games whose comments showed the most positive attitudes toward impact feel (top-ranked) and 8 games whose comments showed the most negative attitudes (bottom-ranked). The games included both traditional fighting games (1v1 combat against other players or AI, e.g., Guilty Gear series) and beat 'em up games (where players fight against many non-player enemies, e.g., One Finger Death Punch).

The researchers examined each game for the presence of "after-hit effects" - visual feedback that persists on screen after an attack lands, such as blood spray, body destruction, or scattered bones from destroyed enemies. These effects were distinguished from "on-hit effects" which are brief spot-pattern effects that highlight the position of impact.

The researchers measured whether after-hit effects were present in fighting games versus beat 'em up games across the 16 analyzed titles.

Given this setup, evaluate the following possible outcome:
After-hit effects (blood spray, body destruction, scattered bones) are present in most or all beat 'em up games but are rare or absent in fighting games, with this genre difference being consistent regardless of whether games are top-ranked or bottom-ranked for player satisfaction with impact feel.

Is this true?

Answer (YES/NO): YES